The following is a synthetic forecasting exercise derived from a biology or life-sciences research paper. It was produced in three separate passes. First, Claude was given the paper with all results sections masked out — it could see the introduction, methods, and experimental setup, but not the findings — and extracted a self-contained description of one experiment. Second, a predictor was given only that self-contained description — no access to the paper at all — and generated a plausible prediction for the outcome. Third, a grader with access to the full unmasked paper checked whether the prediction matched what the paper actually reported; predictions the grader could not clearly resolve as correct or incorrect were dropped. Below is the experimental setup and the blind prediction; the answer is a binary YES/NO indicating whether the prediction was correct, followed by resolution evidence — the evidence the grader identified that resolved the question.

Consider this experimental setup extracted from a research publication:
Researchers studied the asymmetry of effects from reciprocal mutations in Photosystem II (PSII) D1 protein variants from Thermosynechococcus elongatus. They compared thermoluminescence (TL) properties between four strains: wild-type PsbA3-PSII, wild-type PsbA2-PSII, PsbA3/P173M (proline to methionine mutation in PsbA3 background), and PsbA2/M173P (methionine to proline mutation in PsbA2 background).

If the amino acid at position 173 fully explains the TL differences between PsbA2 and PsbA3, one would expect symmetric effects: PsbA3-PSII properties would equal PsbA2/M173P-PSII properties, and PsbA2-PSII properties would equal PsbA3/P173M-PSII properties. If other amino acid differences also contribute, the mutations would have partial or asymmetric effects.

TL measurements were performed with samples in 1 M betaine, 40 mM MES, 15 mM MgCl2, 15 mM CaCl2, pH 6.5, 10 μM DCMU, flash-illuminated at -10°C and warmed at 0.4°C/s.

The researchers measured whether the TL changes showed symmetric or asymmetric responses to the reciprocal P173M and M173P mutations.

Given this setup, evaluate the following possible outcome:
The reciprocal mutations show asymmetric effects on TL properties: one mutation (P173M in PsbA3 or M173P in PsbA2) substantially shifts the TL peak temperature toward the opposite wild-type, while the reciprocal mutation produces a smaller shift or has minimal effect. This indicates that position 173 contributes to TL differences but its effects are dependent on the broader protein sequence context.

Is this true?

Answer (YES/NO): YES